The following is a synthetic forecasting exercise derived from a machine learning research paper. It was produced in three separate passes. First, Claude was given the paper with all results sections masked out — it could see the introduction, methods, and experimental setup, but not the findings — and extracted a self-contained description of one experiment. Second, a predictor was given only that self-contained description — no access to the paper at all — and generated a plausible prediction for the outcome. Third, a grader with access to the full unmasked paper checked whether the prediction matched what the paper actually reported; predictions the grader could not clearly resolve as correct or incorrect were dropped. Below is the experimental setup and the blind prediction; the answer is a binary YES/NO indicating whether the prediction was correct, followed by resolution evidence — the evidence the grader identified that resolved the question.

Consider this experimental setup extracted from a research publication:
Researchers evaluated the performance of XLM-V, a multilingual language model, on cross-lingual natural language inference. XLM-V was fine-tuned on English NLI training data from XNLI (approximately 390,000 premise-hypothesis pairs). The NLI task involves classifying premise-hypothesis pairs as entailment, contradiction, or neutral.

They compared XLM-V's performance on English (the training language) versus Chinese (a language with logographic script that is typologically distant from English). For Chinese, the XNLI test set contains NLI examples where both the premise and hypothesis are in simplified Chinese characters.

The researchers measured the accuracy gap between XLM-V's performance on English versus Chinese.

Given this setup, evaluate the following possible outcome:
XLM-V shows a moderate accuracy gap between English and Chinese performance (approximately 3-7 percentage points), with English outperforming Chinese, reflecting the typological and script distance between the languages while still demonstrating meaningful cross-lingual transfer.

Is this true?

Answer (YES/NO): NO